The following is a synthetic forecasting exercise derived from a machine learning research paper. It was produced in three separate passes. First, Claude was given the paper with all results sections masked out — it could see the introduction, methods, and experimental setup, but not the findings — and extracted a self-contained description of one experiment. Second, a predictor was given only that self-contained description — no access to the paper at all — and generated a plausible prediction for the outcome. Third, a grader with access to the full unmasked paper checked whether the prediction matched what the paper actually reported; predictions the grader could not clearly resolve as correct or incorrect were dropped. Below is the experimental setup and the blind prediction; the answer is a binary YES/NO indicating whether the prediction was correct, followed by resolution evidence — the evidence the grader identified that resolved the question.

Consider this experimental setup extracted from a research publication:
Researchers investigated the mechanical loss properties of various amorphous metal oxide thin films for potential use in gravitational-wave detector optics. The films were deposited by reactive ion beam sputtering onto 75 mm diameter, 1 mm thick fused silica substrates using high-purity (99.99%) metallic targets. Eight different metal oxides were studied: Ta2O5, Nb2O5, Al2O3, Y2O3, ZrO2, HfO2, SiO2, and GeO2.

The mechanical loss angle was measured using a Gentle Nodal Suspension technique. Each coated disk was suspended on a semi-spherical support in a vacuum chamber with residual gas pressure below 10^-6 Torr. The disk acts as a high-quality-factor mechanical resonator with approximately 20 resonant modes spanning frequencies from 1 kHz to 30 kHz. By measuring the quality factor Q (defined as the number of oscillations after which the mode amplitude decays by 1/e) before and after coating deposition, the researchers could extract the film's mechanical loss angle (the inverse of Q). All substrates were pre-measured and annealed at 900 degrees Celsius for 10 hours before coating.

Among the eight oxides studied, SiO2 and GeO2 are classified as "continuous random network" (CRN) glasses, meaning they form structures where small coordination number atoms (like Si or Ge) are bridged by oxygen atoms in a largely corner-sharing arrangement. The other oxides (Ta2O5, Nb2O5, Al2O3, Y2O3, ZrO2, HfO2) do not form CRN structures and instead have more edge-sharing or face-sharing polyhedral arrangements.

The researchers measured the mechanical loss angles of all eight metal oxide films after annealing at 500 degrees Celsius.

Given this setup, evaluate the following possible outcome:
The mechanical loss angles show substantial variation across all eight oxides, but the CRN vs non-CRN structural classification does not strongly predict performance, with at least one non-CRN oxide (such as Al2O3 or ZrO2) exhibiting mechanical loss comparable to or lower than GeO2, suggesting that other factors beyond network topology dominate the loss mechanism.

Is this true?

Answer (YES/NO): NO